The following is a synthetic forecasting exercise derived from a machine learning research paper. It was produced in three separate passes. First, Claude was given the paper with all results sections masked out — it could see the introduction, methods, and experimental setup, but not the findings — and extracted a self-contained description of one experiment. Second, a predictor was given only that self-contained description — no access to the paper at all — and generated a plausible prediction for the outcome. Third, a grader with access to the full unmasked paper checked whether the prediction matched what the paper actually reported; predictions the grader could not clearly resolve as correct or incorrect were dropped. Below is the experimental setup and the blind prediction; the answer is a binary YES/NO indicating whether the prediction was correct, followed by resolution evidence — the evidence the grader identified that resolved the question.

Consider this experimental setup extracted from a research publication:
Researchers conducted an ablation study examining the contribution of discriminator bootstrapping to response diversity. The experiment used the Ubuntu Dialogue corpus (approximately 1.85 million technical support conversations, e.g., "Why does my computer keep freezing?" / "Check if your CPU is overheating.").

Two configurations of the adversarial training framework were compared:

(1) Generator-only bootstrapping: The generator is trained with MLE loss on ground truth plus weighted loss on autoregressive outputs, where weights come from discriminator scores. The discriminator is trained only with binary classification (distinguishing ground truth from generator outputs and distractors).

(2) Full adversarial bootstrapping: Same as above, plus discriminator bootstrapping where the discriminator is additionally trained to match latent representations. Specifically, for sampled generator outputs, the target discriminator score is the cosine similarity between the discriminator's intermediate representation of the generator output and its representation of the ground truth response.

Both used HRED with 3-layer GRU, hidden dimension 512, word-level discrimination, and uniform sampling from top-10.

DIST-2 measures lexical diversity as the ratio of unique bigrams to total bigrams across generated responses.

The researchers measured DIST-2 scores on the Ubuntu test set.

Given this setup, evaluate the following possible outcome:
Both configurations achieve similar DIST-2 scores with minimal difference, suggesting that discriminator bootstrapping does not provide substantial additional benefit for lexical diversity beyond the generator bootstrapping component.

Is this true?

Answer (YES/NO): NO